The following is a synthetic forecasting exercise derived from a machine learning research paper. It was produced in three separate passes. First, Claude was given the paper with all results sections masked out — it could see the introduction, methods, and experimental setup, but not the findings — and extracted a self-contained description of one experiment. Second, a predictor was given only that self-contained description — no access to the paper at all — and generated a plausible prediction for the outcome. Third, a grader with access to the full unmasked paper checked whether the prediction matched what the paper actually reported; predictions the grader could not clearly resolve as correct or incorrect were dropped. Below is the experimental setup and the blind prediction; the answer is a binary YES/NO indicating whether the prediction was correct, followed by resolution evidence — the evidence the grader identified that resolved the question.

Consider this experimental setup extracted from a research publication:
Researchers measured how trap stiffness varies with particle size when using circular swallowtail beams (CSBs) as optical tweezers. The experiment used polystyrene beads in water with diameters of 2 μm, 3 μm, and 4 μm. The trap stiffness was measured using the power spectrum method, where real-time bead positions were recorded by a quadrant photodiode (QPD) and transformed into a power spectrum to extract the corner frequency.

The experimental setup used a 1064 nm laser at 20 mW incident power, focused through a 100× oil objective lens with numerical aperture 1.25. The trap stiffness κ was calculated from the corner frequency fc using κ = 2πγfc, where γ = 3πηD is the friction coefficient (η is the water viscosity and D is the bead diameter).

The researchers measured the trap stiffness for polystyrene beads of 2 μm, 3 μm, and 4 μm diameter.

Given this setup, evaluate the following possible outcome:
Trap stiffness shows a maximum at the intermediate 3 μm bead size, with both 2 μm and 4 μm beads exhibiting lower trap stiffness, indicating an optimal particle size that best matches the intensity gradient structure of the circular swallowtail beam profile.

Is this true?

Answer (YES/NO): NO